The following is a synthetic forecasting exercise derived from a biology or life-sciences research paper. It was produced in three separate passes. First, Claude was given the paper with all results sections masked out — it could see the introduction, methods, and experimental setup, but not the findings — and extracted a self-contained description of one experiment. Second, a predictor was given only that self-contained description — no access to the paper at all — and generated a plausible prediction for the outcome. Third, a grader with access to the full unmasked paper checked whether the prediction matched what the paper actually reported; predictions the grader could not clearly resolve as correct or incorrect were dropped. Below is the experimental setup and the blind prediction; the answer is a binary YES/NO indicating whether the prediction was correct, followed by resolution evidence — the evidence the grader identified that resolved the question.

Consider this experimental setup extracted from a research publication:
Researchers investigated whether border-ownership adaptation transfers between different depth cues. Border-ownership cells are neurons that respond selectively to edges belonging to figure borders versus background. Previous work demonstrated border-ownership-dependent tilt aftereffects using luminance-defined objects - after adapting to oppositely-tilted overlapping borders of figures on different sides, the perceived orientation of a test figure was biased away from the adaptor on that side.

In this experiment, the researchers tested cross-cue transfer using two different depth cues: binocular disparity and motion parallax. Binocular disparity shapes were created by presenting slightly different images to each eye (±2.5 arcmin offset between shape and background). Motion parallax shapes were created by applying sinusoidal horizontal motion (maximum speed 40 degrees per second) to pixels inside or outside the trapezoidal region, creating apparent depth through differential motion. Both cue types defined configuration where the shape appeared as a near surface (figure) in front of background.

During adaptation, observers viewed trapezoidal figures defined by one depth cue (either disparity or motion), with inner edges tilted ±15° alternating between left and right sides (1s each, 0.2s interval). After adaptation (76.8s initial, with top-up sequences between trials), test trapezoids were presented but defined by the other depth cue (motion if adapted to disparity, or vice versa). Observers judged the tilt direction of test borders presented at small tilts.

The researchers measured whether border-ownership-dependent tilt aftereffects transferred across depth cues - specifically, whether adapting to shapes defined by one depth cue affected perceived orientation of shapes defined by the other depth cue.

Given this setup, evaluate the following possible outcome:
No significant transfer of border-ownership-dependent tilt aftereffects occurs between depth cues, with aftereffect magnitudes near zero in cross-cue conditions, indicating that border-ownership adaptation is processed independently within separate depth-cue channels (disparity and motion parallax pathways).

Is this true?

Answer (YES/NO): NO